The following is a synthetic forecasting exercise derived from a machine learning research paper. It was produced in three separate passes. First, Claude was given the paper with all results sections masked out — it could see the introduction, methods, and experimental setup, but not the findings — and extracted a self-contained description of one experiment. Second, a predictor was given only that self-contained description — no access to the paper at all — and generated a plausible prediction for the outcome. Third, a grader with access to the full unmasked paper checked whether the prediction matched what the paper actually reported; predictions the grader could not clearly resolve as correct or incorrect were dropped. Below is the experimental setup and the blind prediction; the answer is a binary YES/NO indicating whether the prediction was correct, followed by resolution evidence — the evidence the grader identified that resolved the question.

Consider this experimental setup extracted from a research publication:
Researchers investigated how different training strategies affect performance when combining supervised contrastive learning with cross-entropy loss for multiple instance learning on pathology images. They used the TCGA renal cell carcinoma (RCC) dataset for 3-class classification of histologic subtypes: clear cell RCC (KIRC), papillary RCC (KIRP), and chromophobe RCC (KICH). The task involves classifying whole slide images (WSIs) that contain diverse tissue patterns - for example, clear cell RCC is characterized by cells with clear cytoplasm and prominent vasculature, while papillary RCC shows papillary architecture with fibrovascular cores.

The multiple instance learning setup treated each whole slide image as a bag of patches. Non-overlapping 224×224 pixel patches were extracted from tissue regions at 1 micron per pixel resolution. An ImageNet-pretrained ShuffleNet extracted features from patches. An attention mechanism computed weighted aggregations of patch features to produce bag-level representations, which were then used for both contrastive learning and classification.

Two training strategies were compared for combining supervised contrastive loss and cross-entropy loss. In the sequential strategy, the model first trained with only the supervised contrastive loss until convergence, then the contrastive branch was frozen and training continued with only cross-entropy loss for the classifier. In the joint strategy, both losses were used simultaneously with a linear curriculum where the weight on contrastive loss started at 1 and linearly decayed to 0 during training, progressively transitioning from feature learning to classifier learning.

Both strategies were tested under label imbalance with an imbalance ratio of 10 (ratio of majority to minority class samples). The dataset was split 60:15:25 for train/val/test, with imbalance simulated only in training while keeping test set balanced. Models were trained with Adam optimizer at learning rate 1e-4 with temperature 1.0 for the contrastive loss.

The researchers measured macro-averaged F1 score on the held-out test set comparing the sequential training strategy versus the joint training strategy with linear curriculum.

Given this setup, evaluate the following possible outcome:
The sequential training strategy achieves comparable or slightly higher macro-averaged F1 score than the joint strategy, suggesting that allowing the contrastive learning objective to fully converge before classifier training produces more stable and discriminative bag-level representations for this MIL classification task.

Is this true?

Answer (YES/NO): NO